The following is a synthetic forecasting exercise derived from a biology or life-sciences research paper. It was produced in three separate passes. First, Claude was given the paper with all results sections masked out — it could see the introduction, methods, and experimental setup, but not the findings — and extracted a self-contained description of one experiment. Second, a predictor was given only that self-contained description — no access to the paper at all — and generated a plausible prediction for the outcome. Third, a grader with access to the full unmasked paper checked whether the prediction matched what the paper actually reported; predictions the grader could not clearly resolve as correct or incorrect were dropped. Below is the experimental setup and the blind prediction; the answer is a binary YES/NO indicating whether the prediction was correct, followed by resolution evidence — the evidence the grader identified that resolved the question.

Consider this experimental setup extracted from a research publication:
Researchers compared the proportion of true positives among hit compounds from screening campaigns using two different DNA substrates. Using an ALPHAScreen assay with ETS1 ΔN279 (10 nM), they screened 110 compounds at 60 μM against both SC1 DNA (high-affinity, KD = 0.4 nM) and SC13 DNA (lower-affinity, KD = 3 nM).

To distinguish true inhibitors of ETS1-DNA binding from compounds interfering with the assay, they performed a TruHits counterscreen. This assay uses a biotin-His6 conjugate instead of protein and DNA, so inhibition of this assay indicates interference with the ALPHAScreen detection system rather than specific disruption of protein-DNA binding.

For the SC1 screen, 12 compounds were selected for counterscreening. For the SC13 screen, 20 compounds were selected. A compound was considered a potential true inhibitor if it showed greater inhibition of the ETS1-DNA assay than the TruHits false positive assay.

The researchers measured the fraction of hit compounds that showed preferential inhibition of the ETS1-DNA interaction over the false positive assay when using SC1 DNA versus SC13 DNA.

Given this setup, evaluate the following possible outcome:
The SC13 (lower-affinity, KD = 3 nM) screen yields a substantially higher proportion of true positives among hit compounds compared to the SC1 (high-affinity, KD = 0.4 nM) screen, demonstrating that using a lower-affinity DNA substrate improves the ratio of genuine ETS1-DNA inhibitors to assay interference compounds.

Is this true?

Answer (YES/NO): YES